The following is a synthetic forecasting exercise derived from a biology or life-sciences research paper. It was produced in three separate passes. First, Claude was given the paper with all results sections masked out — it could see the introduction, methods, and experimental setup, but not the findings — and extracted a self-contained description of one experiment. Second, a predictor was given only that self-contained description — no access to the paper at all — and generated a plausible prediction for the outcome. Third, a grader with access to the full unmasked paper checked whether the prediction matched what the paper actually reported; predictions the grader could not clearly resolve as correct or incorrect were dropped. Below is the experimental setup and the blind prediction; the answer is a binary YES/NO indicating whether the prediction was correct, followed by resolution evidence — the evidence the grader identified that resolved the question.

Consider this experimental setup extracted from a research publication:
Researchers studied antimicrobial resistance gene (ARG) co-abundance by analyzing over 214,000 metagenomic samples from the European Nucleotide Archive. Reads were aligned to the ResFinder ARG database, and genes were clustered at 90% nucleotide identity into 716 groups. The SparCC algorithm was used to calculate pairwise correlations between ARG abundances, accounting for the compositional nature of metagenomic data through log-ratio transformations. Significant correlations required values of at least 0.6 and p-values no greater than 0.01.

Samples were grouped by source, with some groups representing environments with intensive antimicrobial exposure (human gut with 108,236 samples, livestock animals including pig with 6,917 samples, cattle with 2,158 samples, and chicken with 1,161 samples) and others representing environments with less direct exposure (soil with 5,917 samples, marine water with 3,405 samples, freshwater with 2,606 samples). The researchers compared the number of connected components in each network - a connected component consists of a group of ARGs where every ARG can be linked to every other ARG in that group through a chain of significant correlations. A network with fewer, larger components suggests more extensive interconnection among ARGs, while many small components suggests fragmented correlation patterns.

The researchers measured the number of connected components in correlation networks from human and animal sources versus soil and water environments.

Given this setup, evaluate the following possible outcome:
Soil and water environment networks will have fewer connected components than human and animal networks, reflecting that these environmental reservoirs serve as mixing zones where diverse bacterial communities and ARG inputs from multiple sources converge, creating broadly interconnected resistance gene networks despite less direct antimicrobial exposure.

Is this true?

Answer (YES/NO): NO